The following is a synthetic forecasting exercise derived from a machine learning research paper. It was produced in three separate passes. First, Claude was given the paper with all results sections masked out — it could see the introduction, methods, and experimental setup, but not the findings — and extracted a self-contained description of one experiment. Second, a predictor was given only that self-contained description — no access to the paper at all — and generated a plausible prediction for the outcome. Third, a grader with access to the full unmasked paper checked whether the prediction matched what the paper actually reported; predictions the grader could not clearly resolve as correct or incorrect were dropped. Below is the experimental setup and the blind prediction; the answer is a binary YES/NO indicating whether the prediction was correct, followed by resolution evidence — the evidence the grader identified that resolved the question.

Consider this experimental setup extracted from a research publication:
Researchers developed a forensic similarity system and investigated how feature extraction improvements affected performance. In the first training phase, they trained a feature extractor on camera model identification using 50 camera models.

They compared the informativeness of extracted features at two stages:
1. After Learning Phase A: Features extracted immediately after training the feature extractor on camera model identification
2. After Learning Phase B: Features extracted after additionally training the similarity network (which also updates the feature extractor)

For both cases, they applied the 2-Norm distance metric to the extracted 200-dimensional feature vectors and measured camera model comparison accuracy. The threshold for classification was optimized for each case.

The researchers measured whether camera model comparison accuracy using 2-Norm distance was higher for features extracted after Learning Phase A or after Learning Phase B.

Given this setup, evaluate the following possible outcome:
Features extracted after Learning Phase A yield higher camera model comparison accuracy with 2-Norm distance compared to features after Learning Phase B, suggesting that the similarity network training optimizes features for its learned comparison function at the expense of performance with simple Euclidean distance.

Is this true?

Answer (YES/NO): NO